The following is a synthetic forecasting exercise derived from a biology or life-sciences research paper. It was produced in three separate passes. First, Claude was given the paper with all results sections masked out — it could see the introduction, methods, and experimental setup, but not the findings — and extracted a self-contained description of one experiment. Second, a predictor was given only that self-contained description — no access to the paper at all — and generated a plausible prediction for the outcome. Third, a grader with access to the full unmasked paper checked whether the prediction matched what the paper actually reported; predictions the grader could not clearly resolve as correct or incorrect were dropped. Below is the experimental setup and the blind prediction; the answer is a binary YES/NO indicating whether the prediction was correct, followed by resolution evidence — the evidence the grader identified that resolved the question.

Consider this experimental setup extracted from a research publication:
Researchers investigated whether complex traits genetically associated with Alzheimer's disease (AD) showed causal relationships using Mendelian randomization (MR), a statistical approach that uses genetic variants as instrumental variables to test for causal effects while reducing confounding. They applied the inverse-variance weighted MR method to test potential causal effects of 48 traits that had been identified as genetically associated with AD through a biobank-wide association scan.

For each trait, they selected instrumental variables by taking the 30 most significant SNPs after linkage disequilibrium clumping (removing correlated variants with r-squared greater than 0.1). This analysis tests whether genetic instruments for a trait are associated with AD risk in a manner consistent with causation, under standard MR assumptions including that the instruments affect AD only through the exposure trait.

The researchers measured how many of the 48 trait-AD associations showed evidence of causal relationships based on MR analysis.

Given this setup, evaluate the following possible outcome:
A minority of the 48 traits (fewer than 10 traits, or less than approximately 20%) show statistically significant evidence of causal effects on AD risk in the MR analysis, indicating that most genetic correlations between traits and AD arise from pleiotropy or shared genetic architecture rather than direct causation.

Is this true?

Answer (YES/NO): YES